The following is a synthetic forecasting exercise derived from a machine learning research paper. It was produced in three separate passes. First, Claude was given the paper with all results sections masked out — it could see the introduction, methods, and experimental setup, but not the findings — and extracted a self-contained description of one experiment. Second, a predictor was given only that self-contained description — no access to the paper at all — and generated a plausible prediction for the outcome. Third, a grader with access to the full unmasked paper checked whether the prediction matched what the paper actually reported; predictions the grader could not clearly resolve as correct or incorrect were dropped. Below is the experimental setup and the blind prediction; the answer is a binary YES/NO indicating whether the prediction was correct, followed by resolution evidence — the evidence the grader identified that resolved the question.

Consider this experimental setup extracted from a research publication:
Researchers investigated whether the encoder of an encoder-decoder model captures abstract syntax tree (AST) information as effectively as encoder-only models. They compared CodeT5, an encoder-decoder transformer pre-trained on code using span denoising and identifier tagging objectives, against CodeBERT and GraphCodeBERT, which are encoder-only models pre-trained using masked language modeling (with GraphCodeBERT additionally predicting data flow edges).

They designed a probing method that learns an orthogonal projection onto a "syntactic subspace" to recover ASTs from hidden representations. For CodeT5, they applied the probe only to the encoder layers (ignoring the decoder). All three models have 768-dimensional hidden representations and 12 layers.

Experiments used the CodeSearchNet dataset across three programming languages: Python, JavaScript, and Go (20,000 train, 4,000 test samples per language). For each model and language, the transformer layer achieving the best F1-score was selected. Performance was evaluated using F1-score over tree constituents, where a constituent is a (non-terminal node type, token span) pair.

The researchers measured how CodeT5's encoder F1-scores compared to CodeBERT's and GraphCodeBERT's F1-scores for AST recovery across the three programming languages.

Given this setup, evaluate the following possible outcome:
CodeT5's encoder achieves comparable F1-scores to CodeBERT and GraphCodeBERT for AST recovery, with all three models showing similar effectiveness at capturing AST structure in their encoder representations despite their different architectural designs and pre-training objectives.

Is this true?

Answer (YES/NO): NO